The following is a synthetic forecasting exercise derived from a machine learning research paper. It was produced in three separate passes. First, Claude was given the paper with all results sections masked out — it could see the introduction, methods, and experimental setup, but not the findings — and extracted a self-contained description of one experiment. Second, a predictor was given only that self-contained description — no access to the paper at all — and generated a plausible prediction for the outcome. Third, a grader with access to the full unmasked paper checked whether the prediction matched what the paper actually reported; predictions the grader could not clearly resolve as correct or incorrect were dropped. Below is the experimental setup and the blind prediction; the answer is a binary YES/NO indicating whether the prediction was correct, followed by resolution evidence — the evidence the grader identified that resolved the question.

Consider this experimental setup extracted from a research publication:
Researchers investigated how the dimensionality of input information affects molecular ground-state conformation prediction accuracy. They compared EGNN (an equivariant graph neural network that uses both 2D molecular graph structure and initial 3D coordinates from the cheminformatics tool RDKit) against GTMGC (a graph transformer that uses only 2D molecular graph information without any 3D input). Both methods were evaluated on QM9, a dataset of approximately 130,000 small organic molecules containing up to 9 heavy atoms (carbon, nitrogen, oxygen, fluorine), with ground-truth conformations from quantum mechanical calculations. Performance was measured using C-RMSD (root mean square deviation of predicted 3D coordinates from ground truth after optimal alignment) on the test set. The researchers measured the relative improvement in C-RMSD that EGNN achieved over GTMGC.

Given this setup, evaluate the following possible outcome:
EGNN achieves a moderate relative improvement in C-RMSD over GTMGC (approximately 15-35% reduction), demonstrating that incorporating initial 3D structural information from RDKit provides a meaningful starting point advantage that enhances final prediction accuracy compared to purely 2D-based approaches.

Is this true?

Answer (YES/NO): YES